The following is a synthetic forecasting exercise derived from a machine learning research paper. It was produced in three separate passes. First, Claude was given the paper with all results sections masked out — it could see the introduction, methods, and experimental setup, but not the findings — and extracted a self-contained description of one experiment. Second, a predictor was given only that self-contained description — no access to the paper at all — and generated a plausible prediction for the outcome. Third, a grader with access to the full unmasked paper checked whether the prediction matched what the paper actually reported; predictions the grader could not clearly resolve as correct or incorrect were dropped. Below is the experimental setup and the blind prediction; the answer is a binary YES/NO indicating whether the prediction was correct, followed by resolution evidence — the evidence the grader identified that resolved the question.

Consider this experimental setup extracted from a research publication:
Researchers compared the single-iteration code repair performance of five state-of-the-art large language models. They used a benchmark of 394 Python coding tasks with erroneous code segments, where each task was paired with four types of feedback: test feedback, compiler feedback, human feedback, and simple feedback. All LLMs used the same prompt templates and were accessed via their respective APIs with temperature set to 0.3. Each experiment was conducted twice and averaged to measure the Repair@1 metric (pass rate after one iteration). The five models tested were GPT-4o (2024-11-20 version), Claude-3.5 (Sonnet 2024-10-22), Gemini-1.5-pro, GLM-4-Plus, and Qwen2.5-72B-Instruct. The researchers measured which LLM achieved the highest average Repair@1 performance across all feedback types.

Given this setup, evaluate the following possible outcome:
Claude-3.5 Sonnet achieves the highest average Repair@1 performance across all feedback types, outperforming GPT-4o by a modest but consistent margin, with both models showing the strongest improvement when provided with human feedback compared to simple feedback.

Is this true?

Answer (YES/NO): NO